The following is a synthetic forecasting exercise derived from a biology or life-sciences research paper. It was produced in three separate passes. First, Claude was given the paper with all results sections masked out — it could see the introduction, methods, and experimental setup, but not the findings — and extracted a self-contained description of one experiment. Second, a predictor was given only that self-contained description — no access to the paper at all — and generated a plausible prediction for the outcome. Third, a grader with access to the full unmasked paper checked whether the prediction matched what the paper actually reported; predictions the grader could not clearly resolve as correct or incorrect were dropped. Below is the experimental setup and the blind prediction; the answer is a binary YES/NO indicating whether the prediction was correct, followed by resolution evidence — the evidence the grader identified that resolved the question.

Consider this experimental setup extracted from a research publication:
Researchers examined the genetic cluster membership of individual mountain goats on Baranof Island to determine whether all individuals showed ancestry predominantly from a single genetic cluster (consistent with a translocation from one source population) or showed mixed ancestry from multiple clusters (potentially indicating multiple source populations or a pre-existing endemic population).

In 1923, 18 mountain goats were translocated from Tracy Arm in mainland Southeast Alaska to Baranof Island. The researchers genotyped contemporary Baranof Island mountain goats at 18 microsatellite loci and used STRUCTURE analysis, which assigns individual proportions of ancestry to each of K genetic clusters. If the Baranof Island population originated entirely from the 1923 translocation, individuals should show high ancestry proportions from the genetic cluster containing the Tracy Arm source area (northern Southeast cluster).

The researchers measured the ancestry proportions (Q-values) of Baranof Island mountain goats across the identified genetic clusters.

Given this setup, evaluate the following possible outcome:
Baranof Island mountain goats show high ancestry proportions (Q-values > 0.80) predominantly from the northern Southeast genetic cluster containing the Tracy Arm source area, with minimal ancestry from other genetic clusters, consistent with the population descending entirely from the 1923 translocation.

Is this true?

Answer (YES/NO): NO